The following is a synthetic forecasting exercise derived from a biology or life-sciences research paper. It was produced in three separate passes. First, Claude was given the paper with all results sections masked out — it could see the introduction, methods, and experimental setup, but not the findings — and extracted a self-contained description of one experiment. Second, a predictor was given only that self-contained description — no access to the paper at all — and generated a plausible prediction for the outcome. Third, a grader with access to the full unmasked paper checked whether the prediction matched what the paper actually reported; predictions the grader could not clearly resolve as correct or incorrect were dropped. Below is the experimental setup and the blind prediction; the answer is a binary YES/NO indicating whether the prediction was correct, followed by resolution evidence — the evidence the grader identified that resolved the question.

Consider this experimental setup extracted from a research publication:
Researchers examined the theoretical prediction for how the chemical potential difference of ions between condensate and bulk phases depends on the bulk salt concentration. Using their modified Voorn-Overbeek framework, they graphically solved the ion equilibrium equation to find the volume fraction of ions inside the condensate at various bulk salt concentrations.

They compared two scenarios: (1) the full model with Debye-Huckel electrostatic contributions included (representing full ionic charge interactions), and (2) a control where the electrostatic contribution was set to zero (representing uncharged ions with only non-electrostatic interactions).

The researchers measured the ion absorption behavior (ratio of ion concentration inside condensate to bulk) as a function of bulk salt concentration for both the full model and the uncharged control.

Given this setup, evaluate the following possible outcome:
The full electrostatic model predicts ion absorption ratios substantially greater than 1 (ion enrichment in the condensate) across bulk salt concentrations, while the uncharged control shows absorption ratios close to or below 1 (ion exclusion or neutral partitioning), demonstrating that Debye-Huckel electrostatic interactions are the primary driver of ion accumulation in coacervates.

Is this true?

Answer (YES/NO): NO